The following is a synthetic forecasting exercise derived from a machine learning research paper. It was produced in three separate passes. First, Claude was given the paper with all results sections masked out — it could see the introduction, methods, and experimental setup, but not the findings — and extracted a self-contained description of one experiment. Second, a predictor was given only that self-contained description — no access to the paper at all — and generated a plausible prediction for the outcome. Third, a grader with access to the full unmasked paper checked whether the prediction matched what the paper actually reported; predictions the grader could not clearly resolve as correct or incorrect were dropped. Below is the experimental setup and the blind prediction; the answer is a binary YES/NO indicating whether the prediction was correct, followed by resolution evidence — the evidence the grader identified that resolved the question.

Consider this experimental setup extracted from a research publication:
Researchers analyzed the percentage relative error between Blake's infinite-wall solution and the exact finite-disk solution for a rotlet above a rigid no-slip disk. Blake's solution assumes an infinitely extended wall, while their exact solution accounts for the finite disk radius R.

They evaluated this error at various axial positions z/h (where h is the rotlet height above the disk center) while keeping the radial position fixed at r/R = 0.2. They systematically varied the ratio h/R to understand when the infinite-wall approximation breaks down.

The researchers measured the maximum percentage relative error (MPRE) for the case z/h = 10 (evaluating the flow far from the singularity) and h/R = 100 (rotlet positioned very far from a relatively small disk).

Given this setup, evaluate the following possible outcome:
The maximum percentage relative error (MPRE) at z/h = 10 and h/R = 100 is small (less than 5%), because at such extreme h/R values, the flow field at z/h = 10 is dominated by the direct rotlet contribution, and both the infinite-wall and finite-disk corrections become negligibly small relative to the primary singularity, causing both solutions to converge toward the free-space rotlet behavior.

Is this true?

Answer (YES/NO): NO